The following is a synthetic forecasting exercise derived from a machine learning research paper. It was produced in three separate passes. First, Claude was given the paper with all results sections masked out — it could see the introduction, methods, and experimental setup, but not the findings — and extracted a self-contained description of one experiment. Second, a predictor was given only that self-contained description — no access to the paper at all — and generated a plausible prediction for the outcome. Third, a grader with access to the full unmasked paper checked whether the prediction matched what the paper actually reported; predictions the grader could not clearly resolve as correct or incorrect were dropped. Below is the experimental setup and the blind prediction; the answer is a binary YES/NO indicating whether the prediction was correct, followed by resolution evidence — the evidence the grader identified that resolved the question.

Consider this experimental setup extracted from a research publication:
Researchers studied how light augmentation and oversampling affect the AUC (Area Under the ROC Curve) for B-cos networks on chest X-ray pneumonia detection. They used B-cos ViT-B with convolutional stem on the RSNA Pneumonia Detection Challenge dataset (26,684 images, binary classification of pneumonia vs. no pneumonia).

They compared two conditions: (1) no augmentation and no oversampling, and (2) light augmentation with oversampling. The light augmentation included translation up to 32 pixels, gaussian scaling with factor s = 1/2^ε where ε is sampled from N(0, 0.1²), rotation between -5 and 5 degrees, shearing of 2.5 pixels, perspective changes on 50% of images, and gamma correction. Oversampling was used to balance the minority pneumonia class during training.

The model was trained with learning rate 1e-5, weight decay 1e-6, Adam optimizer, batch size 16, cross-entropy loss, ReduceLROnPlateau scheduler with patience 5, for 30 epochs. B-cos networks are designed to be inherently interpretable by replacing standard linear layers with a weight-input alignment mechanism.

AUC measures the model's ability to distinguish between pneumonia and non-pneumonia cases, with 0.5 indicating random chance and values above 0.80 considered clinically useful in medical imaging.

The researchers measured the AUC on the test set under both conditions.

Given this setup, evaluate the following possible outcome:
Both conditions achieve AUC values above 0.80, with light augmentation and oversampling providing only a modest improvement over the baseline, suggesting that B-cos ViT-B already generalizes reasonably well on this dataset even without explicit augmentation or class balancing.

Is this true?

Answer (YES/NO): YES